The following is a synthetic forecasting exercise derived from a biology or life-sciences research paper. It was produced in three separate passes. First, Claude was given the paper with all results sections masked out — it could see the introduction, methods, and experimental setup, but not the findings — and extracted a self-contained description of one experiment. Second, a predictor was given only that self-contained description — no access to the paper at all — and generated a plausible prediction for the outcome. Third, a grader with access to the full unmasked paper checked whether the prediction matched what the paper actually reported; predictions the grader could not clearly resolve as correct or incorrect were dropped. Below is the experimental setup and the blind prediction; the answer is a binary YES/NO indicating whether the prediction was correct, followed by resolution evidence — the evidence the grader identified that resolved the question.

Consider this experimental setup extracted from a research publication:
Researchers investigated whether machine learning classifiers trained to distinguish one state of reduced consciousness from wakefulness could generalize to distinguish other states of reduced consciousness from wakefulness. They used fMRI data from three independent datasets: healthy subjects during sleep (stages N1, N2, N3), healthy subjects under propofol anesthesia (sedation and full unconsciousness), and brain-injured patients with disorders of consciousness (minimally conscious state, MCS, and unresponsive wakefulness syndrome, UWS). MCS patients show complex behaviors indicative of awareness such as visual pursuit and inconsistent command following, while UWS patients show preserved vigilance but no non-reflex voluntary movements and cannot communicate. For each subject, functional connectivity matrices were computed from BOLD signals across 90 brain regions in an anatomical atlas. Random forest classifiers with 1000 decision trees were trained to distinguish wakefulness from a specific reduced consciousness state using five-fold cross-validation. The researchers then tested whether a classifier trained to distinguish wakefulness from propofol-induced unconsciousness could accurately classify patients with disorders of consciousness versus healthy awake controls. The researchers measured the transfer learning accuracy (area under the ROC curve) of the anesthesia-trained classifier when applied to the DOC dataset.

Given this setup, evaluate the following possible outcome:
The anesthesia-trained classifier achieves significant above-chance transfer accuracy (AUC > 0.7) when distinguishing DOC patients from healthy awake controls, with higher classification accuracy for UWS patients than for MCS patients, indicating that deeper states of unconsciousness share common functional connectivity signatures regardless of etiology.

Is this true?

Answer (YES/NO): NO